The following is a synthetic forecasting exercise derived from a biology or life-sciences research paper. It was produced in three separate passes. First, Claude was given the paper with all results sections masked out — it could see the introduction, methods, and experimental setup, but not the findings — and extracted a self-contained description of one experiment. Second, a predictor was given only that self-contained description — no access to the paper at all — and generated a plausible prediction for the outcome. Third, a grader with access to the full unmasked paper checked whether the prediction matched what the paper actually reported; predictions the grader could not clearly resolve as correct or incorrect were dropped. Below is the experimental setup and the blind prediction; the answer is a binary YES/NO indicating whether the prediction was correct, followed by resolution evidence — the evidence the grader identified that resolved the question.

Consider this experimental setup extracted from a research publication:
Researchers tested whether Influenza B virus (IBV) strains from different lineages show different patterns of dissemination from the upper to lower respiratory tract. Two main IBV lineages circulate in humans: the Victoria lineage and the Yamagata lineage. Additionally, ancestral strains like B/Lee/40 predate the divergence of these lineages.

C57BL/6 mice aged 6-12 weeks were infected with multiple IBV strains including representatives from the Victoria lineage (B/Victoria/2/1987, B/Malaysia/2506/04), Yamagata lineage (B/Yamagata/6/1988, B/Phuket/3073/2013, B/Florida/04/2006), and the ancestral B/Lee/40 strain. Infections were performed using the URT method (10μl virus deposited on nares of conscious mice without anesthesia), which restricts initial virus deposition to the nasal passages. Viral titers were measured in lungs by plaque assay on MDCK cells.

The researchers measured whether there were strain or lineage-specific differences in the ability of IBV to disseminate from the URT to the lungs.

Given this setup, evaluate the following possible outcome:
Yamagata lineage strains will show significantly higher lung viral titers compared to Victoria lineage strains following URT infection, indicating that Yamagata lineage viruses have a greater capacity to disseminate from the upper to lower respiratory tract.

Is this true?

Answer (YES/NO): NO